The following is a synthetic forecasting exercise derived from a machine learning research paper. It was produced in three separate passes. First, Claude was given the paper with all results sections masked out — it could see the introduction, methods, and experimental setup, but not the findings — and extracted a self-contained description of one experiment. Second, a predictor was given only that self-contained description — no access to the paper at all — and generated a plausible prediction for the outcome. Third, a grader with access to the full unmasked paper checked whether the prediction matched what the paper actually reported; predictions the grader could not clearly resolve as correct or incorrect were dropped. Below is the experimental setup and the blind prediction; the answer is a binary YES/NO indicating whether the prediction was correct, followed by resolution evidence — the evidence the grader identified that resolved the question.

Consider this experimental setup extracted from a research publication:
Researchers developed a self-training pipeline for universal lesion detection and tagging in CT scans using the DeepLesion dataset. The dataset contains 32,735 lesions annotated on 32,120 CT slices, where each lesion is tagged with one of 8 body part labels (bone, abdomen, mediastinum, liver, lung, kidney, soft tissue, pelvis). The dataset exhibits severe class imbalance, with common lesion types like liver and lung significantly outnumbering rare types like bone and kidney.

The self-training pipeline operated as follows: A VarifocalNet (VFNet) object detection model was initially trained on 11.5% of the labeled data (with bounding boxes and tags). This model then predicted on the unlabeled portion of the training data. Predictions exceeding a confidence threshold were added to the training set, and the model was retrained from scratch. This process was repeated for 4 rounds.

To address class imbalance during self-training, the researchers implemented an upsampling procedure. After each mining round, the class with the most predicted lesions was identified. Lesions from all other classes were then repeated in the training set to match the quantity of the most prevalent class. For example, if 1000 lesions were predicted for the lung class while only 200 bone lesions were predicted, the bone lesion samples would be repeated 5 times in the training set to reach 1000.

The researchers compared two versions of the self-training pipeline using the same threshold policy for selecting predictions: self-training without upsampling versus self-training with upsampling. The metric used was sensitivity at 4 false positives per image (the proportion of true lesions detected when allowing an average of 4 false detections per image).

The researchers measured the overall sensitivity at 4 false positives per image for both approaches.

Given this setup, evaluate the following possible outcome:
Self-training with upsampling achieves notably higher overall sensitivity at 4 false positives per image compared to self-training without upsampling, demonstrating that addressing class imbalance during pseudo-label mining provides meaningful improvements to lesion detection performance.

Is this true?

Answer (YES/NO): YES